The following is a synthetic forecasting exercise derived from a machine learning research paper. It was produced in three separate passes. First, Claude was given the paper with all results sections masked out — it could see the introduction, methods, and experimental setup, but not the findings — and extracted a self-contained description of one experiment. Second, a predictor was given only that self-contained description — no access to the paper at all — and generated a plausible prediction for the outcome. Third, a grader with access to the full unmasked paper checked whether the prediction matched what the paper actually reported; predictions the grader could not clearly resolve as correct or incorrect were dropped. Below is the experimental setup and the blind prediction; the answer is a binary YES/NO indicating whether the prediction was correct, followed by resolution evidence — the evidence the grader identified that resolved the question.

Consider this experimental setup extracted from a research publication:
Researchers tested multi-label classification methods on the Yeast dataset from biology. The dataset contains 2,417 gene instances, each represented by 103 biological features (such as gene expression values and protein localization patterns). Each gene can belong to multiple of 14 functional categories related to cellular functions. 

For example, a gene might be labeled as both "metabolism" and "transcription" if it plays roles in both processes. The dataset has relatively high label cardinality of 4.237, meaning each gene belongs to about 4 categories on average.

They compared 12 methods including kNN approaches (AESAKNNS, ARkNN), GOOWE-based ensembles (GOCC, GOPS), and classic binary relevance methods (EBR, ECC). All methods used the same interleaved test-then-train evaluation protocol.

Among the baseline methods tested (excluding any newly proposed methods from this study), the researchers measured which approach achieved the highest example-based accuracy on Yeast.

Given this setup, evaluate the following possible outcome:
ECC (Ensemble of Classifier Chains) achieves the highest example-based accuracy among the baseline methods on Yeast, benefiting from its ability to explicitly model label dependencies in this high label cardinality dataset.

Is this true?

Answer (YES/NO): NO